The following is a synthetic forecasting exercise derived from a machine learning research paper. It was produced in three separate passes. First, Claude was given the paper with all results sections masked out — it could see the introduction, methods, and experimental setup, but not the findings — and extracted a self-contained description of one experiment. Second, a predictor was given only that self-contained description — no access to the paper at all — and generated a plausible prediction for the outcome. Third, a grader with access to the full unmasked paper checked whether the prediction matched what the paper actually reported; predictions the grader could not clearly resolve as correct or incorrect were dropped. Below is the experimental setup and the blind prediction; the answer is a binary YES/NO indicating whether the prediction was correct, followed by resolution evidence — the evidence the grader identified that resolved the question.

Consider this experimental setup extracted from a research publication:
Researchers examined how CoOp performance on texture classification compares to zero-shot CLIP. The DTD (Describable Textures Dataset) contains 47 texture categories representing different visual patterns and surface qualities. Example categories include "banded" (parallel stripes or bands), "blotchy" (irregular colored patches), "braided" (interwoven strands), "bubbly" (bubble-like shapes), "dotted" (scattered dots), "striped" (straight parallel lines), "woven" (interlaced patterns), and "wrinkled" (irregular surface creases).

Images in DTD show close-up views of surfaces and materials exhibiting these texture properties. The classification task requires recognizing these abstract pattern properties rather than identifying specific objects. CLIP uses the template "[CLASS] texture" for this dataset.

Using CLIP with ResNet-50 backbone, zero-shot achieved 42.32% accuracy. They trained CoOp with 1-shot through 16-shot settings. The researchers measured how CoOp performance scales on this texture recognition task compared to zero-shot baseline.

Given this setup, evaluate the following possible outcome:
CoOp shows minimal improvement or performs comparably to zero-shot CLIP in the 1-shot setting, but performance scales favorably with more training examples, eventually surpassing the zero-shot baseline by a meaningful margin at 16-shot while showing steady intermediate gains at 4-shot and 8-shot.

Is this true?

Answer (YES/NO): YES